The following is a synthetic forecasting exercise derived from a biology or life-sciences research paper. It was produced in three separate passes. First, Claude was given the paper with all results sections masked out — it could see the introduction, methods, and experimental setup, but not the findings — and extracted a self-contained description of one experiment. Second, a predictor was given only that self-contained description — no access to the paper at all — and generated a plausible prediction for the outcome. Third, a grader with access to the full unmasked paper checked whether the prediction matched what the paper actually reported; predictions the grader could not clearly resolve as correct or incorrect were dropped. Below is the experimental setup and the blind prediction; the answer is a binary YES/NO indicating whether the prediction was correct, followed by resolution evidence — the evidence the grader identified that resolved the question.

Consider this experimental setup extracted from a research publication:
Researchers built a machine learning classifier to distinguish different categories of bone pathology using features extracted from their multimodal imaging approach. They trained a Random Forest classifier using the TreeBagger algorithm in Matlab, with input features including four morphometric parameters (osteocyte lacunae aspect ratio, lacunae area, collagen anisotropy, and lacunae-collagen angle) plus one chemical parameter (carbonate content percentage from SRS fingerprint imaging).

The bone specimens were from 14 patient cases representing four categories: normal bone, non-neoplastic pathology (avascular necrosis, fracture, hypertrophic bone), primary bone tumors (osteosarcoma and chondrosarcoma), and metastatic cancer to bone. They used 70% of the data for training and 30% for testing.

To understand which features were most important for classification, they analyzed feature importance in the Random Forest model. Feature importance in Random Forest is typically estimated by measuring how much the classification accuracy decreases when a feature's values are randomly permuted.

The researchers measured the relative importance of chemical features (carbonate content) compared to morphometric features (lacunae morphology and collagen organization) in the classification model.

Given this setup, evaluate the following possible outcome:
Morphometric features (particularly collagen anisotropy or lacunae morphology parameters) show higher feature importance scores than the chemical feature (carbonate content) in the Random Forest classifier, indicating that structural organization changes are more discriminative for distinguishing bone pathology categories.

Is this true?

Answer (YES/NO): NO